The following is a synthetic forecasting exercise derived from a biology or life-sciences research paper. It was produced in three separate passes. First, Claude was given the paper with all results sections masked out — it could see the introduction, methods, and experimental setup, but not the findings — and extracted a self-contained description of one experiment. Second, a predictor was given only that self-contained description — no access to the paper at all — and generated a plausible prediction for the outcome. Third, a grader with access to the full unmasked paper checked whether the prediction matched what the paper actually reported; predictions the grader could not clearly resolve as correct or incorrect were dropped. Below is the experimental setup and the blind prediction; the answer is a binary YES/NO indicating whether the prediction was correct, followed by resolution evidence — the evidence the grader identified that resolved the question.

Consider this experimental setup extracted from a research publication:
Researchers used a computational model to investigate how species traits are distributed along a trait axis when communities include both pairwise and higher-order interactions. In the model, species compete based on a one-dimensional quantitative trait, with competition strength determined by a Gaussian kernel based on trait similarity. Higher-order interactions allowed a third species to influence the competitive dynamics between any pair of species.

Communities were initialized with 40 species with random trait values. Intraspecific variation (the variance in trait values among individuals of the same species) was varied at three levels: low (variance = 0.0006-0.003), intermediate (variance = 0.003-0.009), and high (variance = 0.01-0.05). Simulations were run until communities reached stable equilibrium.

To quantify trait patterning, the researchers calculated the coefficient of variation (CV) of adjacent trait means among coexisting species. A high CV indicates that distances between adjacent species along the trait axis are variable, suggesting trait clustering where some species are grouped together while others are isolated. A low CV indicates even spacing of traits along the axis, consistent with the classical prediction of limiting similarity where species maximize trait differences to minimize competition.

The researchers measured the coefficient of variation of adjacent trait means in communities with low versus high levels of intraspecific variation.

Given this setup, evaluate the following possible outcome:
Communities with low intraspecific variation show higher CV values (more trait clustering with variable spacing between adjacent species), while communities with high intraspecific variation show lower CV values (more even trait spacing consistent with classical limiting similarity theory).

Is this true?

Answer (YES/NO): NO